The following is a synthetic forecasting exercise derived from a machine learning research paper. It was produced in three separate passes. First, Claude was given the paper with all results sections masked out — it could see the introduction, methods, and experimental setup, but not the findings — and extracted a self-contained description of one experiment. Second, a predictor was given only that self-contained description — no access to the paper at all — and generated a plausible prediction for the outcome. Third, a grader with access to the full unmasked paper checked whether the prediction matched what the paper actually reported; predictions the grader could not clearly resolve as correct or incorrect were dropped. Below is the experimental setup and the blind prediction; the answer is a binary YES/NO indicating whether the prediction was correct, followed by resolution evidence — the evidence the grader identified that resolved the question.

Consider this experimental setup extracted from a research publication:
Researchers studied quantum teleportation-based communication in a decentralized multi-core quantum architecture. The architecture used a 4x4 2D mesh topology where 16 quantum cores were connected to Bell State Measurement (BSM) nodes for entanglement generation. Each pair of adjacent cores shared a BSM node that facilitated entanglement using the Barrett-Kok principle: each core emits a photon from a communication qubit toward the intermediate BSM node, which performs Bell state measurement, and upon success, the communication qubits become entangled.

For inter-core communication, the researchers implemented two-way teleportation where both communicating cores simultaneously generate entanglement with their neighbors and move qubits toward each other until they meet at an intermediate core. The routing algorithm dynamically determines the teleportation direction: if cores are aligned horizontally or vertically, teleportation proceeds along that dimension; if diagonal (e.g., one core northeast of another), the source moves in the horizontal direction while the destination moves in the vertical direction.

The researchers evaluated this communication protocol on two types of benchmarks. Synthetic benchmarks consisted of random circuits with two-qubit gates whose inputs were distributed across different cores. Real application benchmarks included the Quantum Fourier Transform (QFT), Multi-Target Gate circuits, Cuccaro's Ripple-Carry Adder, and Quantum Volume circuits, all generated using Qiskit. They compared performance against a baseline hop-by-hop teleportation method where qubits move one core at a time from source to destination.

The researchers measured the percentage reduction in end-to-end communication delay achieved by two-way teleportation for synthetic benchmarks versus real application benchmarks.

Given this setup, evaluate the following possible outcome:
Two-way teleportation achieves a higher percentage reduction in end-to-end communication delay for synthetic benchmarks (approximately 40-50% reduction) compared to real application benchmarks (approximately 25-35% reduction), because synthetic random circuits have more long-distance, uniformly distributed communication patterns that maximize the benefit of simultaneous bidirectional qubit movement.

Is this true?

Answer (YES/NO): YES